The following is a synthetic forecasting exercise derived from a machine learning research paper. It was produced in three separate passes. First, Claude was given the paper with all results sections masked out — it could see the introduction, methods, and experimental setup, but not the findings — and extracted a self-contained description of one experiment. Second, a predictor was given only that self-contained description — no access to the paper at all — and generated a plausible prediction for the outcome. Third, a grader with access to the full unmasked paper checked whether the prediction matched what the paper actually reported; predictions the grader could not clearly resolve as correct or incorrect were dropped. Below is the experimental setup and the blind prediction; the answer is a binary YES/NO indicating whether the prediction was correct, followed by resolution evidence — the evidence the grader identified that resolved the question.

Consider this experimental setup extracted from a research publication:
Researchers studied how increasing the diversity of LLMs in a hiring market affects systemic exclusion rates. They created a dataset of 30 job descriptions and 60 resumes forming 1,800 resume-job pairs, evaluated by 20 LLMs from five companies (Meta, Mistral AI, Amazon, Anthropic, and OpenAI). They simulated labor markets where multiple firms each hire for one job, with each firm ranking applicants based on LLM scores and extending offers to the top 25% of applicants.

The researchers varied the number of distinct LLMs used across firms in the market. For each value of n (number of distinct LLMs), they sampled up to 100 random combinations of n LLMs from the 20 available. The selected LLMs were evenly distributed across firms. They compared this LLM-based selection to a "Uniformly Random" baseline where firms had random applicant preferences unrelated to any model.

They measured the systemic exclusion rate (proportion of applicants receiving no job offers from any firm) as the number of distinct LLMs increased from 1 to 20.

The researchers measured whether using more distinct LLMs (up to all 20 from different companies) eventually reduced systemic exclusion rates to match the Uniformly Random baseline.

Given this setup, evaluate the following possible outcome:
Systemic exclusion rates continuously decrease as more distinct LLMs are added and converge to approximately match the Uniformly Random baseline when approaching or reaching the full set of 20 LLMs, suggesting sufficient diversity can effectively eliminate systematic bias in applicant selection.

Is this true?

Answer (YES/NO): NO